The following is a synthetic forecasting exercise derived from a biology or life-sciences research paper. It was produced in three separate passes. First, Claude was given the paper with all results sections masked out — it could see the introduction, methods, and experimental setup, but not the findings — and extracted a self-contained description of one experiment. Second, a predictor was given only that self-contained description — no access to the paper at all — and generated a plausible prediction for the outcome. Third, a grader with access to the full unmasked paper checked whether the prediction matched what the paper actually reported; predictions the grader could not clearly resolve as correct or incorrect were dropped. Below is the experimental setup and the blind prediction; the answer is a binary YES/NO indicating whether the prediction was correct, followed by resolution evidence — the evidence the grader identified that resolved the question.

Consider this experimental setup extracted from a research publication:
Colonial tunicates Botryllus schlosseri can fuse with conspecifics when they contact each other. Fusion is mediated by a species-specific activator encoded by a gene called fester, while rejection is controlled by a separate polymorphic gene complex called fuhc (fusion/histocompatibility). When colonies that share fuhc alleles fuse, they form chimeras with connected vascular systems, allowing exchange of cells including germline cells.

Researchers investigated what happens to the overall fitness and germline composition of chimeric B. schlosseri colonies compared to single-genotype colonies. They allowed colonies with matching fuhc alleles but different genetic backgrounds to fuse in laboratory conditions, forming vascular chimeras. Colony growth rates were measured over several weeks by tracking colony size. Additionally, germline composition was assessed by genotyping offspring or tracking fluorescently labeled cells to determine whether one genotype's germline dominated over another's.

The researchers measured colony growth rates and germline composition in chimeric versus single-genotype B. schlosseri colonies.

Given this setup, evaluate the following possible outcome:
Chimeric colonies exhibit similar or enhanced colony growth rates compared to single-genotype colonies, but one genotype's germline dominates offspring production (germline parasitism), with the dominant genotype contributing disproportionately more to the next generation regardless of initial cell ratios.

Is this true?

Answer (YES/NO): NO